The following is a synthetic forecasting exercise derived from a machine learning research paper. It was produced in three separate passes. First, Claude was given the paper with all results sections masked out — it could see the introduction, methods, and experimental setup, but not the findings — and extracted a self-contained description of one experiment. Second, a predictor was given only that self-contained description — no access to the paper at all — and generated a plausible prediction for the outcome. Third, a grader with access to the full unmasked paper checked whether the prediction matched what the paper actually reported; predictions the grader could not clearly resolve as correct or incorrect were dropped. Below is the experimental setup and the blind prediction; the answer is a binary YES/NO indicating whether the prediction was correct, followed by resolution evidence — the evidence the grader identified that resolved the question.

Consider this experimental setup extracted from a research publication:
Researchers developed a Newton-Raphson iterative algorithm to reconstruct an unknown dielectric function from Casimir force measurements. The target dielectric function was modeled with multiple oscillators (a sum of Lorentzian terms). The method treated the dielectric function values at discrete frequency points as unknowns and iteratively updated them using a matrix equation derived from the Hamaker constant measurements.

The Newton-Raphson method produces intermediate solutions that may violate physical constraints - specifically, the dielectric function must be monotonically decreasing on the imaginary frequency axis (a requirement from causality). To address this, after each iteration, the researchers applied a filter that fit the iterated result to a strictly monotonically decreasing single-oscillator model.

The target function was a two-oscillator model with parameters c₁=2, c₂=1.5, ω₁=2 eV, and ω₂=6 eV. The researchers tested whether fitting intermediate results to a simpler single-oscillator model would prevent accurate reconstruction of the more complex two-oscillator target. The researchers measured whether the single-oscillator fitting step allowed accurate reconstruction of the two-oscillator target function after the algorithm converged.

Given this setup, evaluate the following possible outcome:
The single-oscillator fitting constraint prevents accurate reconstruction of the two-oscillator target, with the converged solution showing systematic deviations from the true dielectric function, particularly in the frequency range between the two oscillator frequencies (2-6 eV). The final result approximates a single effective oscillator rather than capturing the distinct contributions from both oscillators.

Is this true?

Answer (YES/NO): NO